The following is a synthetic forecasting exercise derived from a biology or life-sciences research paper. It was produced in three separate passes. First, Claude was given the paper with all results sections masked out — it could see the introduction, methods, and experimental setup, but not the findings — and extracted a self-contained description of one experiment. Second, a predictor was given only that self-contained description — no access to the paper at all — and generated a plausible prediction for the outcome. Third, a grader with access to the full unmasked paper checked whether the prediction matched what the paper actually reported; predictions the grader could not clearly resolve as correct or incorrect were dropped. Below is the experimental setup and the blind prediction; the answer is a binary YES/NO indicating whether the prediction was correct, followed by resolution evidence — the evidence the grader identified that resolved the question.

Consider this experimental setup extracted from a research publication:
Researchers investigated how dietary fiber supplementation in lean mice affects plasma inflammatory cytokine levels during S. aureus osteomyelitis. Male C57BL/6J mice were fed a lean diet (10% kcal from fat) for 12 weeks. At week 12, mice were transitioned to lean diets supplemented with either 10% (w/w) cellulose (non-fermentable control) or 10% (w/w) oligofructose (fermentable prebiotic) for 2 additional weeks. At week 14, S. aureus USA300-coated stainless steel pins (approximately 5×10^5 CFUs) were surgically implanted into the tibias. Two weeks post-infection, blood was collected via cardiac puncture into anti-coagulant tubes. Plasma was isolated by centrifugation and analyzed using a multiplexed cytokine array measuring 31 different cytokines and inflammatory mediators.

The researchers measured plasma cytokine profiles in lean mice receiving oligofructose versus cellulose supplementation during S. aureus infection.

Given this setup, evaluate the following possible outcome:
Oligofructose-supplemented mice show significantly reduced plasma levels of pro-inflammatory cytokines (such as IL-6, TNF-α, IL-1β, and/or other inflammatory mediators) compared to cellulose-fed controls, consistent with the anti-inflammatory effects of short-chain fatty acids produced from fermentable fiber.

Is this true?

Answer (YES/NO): NO